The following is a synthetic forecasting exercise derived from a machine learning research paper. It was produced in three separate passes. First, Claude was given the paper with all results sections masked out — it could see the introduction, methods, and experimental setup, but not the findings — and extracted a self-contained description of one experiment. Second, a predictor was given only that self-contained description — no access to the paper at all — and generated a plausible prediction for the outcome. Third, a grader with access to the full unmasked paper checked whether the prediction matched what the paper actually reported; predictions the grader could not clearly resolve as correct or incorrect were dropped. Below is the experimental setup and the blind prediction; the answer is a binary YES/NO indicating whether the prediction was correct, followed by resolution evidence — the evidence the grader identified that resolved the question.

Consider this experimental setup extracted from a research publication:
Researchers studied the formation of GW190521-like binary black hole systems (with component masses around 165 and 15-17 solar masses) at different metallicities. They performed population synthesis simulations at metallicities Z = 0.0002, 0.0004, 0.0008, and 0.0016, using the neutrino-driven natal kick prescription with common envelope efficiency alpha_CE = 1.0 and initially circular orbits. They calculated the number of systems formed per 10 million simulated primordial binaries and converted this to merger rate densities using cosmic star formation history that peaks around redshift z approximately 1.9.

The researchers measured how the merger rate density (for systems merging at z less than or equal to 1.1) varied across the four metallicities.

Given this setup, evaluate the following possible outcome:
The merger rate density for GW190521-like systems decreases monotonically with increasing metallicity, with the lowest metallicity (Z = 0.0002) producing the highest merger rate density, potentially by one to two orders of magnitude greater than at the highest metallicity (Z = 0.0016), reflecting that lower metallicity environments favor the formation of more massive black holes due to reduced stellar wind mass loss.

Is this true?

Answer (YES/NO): NO